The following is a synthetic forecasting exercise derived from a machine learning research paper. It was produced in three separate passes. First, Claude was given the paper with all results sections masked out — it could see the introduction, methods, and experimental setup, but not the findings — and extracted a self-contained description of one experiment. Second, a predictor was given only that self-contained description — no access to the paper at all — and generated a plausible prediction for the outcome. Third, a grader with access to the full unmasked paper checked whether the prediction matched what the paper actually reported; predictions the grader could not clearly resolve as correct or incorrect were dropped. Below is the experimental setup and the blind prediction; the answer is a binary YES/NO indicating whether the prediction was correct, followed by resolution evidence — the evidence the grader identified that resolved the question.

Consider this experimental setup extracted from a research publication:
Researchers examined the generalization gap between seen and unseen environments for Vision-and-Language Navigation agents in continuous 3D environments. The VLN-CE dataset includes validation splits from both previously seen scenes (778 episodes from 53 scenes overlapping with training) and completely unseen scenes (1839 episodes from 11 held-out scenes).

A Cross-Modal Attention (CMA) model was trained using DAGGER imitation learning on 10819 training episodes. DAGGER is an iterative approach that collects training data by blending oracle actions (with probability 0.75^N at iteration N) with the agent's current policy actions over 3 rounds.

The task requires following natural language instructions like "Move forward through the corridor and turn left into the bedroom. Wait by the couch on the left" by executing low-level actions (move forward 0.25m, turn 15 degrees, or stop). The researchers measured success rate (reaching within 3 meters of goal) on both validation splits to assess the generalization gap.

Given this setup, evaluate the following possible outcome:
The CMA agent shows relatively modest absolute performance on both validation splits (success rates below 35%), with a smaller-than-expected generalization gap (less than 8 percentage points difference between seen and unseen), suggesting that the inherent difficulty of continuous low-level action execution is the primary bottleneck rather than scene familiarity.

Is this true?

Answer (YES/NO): NO